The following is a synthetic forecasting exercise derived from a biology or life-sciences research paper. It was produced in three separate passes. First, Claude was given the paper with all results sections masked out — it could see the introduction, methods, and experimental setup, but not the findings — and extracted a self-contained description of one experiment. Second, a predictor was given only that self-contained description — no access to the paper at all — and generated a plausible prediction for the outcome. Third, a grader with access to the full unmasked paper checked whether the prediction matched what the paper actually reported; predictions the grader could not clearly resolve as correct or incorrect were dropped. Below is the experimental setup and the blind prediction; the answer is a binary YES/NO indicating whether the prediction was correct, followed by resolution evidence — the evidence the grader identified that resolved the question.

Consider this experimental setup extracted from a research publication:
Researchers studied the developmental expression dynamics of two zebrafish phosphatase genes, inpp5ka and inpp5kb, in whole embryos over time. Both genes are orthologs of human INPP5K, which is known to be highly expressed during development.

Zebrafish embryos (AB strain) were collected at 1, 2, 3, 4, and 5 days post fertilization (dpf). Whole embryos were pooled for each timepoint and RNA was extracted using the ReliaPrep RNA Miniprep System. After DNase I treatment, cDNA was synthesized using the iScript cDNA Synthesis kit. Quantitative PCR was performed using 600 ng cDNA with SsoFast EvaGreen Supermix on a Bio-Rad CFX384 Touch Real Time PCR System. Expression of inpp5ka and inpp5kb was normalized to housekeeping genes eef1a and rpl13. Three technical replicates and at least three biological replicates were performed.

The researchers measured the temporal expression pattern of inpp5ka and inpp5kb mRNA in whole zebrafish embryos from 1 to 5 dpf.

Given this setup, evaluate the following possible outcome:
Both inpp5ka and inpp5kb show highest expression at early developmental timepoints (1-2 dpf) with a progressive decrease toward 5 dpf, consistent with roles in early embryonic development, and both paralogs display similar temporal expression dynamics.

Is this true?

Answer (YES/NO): NO